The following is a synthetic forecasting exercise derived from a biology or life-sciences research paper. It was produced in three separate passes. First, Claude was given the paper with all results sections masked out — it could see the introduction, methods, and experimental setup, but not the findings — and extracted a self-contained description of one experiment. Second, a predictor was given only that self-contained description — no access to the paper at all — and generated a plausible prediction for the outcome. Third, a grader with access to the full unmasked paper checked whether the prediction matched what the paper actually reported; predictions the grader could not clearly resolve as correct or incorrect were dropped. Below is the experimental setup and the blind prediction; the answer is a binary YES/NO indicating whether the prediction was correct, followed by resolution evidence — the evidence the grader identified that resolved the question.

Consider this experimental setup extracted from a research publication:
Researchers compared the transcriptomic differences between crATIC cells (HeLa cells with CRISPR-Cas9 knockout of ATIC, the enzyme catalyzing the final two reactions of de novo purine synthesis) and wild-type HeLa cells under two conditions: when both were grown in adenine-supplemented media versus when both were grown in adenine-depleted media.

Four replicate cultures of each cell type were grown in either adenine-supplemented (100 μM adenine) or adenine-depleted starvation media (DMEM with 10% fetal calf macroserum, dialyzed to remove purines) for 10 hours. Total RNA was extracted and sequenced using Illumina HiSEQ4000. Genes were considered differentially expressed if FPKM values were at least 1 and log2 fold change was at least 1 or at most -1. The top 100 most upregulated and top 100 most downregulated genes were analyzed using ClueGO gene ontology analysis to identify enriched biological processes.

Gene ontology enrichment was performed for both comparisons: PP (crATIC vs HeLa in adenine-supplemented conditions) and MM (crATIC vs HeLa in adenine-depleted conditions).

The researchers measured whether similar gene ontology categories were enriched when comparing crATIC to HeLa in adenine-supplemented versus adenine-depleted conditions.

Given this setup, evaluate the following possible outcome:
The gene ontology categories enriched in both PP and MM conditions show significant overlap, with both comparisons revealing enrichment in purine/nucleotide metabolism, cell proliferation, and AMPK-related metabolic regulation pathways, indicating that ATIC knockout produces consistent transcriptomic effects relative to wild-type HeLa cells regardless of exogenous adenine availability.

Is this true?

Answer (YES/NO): NO